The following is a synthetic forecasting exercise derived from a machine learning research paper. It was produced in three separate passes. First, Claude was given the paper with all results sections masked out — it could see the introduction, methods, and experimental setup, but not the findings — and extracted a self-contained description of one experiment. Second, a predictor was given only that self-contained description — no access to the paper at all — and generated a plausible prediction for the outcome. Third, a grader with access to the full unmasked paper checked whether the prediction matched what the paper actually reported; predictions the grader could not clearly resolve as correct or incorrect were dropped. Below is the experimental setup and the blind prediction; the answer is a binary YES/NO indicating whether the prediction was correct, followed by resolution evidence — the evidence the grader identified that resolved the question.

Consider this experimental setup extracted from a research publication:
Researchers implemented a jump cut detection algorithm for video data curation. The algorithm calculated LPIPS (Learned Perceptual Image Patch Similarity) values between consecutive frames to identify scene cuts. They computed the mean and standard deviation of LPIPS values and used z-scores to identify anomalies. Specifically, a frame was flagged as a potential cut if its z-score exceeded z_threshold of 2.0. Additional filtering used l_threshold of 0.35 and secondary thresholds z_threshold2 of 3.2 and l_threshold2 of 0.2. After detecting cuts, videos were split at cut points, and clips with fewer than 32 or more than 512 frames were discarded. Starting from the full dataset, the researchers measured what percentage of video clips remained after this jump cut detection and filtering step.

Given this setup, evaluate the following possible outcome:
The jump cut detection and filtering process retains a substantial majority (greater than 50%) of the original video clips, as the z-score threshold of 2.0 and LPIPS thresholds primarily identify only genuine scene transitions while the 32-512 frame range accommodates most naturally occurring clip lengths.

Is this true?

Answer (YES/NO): YES